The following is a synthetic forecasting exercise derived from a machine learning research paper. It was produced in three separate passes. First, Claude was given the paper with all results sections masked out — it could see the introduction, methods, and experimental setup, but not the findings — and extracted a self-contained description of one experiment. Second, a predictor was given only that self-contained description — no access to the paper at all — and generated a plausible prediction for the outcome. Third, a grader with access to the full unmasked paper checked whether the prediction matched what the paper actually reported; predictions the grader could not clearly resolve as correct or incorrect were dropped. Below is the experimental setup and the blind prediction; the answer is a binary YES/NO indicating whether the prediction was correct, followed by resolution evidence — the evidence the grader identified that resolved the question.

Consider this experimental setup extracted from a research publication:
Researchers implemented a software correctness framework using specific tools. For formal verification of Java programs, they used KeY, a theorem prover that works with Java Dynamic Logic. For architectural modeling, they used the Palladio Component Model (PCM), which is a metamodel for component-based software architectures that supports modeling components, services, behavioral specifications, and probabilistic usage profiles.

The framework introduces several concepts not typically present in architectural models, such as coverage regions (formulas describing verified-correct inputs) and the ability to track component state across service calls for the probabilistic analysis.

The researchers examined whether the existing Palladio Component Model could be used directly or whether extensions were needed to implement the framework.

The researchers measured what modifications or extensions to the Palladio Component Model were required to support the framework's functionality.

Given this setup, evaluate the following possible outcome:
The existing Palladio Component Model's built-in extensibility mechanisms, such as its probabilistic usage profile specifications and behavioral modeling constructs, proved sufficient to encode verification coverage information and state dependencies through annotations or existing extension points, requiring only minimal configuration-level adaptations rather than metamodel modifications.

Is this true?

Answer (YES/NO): NO